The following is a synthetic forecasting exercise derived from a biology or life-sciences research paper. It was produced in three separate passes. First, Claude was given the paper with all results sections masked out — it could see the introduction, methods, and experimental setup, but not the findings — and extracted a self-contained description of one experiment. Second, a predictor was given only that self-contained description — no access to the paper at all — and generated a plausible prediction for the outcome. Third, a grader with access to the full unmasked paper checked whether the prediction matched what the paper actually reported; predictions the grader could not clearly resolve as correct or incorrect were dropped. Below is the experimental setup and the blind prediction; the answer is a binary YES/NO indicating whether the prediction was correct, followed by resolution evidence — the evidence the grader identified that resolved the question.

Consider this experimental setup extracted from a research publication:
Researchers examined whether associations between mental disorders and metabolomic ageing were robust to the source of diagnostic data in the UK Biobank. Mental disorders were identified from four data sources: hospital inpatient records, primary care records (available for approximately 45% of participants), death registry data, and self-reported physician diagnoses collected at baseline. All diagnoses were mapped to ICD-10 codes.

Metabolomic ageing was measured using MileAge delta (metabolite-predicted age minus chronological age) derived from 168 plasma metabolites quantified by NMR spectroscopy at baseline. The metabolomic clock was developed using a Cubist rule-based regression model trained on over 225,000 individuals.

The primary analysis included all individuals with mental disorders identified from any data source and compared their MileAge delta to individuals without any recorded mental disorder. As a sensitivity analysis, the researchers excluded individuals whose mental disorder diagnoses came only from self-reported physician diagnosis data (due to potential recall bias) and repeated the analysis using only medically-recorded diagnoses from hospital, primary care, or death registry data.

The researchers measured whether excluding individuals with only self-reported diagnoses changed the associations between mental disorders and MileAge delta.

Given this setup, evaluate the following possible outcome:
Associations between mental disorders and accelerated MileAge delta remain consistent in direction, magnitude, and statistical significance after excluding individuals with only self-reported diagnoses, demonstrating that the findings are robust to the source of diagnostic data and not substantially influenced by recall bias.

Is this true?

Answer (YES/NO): NO